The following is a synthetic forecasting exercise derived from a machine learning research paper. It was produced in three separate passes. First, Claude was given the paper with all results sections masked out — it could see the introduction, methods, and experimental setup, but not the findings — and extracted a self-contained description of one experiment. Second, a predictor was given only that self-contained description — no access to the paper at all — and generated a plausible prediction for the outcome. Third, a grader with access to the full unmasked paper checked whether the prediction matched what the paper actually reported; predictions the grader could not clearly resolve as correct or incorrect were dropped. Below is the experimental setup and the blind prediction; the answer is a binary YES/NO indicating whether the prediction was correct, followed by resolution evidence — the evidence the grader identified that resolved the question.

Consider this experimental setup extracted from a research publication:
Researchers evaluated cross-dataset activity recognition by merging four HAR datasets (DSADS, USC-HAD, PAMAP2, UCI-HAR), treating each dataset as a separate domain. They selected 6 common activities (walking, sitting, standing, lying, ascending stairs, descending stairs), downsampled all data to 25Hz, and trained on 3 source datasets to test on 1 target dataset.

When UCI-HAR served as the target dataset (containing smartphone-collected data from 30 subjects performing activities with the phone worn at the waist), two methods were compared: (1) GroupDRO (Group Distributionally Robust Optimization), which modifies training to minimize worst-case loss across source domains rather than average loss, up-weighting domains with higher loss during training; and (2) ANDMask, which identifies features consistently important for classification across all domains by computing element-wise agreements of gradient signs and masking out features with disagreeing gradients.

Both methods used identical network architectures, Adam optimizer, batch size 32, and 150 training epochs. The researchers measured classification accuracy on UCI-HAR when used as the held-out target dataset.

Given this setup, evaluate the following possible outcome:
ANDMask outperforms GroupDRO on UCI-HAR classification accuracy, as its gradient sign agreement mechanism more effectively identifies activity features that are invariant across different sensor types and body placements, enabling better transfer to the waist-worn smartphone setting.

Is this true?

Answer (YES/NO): YES